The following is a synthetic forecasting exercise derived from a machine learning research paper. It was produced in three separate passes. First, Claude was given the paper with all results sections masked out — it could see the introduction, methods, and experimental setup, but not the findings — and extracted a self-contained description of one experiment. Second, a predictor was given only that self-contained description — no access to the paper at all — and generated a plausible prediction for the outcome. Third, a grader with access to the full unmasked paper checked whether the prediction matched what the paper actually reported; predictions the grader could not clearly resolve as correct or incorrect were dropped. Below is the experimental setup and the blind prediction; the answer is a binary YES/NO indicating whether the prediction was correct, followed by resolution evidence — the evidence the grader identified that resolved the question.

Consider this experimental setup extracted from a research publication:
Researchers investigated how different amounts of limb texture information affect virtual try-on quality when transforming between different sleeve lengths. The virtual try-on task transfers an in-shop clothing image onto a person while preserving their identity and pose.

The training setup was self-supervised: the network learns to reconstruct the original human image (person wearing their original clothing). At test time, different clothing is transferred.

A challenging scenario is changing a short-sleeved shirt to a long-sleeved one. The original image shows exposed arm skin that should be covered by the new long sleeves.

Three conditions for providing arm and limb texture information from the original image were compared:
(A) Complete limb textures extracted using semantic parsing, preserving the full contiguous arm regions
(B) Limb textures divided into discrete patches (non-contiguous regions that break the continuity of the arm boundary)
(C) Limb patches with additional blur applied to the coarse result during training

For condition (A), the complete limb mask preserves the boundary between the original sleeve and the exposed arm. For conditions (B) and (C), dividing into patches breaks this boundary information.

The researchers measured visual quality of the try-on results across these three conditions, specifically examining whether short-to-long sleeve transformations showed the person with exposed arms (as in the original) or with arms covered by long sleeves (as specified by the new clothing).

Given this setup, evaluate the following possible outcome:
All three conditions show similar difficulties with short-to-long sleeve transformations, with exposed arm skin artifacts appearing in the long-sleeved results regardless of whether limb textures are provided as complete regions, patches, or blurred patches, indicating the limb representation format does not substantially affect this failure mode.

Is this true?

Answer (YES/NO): NO